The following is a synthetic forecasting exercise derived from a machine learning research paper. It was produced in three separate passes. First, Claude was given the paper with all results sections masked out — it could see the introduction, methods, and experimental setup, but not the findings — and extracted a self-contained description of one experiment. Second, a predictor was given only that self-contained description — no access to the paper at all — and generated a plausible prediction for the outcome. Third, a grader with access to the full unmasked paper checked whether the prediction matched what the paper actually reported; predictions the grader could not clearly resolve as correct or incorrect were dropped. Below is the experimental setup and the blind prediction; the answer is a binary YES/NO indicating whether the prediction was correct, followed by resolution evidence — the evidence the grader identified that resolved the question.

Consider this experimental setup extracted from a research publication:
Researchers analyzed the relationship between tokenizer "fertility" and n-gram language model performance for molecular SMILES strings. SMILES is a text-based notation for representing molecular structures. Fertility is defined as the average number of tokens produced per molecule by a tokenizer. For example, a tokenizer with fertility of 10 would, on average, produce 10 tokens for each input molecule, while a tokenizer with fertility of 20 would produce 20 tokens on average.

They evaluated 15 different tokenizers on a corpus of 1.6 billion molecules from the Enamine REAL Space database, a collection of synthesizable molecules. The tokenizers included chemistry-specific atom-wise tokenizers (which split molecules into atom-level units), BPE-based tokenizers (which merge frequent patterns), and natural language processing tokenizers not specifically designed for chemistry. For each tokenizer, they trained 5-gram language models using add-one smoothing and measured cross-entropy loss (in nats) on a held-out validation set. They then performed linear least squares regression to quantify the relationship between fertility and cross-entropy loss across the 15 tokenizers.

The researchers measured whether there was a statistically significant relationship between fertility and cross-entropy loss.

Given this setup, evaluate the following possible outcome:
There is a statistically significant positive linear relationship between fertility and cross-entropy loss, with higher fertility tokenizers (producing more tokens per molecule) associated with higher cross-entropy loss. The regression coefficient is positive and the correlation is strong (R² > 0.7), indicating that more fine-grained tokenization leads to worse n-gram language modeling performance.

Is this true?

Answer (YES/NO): YES